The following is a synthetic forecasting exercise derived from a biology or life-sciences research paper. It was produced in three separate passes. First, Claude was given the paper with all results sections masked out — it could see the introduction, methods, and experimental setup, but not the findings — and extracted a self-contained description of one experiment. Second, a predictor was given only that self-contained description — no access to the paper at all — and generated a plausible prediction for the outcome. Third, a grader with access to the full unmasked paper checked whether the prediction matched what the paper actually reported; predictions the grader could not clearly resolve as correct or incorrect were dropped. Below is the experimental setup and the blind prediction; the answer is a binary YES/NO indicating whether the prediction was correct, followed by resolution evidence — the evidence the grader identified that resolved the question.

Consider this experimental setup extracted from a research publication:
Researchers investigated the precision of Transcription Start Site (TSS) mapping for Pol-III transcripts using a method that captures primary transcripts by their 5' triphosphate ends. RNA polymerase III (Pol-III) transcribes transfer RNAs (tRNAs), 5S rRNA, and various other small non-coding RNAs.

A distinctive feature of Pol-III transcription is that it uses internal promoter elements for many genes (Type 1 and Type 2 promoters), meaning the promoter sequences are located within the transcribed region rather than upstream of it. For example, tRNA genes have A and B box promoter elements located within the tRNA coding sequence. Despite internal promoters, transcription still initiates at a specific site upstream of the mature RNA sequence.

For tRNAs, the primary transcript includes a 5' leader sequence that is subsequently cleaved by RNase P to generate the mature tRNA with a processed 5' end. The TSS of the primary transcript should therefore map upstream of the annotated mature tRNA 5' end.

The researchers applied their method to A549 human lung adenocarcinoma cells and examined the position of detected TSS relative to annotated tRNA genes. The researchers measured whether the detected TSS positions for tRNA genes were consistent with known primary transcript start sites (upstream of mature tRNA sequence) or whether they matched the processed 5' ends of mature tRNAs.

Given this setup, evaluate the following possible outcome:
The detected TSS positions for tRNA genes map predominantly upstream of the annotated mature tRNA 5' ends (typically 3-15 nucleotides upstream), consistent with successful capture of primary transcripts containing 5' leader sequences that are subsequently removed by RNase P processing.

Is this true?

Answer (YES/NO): YES